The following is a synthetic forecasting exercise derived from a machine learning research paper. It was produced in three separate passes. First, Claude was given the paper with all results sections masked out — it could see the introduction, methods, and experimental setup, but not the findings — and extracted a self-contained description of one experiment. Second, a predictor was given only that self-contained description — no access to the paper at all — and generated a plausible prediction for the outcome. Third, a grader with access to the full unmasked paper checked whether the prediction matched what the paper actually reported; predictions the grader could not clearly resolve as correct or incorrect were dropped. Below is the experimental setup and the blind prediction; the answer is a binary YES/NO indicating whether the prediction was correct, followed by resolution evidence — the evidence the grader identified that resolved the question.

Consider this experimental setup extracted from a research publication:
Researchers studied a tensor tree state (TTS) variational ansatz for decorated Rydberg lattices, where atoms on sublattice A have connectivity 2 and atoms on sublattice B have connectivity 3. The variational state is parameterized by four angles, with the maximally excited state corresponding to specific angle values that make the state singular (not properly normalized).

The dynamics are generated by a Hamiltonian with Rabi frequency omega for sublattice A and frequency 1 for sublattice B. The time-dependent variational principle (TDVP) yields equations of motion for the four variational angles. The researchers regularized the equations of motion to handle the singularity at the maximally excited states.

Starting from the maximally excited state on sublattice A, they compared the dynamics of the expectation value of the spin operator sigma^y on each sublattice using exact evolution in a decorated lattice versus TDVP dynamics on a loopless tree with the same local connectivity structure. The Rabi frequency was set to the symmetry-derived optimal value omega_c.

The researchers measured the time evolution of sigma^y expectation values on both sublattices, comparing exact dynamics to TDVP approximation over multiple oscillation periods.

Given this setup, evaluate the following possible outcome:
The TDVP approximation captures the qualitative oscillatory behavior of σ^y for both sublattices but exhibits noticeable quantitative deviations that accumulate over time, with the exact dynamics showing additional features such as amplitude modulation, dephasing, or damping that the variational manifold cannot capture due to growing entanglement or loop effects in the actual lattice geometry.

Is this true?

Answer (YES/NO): NO